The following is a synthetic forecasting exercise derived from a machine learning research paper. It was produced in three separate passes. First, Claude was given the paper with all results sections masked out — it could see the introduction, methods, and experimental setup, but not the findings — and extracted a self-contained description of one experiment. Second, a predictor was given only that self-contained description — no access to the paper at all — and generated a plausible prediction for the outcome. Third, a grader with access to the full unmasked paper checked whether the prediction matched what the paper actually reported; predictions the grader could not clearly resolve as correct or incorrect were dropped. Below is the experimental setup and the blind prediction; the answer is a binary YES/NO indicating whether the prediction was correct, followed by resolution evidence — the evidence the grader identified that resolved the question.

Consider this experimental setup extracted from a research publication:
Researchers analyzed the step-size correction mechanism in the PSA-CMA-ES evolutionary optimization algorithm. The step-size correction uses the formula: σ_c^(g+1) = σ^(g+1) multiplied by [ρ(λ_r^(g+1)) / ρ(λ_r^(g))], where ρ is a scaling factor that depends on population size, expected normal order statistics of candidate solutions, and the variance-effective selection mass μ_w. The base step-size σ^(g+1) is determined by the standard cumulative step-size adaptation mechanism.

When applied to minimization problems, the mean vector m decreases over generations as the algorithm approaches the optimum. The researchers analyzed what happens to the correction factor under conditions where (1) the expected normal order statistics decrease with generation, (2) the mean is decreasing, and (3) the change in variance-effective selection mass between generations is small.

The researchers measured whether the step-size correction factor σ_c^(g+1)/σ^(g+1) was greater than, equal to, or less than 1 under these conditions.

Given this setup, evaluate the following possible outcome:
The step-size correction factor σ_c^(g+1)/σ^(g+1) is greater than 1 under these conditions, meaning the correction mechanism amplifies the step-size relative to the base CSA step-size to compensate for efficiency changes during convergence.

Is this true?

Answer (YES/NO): YES